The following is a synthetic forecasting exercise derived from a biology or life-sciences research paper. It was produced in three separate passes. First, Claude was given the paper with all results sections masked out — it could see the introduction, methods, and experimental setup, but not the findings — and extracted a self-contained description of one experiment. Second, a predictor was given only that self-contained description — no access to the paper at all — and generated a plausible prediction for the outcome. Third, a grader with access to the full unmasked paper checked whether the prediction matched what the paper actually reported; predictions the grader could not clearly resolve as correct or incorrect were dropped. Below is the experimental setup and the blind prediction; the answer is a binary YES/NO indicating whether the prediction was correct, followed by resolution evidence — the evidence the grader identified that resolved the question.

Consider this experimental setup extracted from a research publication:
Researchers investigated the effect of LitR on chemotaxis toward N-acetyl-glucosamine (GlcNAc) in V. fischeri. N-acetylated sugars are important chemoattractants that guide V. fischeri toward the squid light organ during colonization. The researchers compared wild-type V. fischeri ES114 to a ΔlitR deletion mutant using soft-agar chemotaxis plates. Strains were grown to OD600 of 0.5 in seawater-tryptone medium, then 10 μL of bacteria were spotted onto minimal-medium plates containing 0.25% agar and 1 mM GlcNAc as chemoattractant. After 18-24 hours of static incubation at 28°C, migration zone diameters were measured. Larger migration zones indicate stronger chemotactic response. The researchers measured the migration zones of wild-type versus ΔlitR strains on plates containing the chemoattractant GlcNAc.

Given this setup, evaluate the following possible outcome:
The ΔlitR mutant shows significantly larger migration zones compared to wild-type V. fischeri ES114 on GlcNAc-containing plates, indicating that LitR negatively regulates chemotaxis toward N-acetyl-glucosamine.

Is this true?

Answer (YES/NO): YES